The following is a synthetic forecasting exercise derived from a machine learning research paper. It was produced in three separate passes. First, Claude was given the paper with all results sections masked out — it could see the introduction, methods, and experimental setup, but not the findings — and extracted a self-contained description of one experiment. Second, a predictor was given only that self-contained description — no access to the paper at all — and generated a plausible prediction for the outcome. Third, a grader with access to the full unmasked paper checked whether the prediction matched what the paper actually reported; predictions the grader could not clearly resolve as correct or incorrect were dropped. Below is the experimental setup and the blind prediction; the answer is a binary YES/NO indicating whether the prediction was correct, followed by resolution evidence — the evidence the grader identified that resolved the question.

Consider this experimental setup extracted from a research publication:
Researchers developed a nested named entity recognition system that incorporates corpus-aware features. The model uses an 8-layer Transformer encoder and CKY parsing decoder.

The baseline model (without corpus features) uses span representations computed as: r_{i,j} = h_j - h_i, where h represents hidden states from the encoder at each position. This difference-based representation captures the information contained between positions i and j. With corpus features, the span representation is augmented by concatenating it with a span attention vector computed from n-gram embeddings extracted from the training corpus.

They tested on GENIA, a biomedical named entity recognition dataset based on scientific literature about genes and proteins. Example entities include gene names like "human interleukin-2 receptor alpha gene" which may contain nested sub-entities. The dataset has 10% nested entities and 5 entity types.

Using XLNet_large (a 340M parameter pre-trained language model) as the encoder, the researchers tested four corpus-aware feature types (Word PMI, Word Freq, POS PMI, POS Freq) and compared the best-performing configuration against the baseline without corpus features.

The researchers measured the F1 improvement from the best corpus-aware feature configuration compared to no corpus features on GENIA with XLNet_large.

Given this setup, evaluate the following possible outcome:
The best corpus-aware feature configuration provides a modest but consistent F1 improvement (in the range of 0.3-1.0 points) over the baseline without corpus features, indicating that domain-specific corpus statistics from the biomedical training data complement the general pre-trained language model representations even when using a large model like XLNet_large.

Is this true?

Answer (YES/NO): YES